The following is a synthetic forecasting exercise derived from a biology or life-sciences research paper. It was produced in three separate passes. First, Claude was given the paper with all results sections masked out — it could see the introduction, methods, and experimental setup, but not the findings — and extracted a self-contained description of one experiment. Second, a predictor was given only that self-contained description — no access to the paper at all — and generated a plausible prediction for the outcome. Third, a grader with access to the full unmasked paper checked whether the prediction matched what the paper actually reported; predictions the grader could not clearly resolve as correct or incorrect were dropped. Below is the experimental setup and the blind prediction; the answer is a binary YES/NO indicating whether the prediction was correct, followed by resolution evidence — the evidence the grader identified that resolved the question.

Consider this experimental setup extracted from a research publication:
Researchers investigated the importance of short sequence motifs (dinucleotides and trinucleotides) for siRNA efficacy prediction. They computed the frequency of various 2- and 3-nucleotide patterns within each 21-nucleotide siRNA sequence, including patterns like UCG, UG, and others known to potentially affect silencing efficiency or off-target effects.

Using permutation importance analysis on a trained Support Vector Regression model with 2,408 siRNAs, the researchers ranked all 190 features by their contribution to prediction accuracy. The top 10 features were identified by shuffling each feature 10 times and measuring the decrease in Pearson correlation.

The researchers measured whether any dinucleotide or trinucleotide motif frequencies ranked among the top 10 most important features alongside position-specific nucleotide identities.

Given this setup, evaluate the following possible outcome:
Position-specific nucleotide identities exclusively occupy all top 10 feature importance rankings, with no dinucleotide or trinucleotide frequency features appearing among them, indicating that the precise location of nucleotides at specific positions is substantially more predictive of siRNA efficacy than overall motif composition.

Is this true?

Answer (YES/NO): NO